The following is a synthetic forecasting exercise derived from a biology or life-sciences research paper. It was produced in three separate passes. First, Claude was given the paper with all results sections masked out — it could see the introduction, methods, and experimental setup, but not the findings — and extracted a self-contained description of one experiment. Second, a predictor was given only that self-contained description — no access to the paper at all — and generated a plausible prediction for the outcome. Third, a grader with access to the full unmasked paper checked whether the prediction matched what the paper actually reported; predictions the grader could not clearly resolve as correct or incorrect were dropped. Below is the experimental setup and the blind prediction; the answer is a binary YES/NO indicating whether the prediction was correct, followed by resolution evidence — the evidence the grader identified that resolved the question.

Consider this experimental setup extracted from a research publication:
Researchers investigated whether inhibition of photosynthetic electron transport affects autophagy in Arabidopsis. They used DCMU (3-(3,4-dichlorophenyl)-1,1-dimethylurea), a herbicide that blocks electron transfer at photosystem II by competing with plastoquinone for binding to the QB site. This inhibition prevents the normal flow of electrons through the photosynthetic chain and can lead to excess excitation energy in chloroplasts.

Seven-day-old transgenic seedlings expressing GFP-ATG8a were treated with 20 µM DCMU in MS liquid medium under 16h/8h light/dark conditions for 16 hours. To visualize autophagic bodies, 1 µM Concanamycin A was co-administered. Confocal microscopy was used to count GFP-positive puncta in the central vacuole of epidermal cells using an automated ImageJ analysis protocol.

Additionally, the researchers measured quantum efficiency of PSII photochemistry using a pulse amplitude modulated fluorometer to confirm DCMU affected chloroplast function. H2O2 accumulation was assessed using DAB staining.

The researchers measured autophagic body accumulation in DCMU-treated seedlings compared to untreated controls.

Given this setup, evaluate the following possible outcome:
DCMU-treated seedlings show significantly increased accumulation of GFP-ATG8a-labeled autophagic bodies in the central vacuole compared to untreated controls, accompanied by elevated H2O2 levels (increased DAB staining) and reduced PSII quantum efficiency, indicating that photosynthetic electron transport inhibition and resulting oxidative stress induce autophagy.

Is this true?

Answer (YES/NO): NO